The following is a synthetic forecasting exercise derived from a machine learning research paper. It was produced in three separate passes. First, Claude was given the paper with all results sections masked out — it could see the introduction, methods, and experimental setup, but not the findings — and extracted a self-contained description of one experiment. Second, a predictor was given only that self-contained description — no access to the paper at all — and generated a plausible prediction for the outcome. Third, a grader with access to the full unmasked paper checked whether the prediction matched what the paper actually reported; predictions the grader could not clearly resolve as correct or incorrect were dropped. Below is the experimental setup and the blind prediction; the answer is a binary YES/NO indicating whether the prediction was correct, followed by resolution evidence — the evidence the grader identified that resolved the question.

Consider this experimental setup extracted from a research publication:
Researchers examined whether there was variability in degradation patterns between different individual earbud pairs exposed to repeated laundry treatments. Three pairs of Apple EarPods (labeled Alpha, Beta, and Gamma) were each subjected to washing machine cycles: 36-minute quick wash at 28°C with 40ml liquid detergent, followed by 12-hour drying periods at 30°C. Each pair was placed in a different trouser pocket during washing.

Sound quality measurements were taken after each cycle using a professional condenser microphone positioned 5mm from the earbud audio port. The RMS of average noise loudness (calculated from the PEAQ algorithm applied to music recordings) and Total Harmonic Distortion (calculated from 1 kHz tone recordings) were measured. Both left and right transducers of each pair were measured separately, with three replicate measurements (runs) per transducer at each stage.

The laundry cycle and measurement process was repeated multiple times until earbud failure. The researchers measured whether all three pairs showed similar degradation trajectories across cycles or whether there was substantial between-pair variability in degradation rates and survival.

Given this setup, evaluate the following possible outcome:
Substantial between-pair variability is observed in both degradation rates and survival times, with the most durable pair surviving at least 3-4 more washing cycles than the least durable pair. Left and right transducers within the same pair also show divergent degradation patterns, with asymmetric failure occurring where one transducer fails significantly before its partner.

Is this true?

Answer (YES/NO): NO